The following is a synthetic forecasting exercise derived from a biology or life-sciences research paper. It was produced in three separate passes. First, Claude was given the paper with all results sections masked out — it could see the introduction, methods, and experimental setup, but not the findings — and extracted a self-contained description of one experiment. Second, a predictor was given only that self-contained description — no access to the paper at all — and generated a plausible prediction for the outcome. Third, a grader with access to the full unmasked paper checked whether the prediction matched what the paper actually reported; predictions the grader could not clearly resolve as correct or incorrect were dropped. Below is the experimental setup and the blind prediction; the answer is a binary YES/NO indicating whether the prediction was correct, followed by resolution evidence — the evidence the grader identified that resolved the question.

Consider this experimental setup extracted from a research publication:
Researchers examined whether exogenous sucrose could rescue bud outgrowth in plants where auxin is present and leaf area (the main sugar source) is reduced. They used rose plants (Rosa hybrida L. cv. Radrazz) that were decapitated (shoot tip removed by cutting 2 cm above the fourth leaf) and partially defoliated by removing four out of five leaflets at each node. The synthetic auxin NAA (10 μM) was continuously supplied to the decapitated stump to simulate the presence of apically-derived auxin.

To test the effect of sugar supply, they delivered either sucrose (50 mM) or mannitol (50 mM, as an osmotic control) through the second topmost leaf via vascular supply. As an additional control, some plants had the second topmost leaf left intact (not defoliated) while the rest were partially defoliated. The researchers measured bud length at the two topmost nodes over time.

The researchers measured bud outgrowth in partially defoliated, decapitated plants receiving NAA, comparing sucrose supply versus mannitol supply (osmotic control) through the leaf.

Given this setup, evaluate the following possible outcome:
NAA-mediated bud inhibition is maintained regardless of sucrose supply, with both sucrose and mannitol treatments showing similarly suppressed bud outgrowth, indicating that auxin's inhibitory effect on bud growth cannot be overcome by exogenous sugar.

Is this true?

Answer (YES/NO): NO